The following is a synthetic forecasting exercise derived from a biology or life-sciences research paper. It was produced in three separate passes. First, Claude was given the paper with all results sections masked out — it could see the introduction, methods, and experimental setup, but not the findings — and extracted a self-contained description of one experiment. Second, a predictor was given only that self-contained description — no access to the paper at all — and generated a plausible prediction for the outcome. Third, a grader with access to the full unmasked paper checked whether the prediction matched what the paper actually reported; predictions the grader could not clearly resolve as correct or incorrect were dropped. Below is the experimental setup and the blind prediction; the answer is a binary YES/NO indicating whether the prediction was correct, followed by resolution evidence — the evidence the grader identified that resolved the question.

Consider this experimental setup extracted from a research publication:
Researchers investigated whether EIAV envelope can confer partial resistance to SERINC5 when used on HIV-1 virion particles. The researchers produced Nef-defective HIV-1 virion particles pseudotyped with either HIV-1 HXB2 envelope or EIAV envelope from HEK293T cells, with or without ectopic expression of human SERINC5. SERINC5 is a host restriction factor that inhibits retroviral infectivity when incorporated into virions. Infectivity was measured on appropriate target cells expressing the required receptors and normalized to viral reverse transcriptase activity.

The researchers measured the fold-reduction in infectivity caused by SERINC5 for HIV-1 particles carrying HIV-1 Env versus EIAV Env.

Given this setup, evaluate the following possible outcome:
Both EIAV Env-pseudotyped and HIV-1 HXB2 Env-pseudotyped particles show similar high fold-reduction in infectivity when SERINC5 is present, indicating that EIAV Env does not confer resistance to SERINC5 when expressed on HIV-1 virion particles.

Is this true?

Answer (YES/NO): NO